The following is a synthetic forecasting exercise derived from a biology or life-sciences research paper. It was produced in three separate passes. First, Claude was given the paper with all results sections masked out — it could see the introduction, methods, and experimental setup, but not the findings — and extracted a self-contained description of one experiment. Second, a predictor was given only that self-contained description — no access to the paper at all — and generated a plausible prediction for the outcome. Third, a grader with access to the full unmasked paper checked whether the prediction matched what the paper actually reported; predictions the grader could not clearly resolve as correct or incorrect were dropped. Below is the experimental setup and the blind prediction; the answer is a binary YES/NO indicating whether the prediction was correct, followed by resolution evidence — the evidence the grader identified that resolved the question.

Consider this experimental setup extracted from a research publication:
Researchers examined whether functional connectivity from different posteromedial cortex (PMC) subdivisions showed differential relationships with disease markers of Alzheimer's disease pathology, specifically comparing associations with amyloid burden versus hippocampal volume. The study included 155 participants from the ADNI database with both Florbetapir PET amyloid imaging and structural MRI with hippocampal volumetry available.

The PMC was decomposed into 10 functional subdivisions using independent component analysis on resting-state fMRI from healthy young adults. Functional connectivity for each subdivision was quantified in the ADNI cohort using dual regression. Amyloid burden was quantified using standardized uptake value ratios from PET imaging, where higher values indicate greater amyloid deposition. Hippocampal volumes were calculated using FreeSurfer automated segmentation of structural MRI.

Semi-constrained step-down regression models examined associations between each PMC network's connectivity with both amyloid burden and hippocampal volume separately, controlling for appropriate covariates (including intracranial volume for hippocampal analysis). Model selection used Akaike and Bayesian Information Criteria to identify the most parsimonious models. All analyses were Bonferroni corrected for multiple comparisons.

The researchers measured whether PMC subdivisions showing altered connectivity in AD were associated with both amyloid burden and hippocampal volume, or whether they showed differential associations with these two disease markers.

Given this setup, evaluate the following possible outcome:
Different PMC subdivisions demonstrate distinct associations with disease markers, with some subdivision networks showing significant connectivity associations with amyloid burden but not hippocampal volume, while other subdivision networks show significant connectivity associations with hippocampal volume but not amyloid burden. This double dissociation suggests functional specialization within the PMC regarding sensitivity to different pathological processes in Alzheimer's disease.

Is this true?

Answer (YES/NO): NO